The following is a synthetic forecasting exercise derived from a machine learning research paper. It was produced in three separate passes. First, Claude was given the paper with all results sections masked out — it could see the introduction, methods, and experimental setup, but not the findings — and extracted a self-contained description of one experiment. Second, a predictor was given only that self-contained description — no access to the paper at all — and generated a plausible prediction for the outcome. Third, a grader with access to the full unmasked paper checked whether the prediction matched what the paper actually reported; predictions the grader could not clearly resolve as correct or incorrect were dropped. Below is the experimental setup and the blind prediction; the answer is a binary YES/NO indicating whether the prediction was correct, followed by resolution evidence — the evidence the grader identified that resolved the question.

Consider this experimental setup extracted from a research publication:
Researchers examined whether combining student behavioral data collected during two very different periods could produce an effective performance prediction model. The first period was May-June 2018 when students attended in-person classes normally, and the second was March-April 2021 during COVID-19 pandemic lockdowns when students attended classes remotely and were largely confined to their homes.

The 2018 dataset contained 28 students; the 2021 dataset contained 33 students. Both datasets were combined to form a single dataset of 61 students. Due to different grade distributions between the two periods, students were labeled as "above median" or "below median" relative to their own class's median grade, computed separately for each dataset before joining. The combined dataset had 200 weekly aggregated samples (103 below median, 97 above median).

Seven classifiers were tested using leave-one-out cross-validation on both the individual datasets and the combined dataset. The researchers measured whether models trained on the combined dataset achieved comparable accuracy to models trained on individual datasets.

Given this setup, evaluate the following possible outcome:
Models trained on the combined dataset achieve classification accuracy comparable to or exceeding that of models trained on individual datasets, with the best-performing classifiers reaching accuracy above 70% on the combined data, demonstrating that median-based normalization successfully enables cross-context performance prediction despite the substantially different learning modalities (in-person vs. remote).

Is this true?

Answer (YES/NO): YES